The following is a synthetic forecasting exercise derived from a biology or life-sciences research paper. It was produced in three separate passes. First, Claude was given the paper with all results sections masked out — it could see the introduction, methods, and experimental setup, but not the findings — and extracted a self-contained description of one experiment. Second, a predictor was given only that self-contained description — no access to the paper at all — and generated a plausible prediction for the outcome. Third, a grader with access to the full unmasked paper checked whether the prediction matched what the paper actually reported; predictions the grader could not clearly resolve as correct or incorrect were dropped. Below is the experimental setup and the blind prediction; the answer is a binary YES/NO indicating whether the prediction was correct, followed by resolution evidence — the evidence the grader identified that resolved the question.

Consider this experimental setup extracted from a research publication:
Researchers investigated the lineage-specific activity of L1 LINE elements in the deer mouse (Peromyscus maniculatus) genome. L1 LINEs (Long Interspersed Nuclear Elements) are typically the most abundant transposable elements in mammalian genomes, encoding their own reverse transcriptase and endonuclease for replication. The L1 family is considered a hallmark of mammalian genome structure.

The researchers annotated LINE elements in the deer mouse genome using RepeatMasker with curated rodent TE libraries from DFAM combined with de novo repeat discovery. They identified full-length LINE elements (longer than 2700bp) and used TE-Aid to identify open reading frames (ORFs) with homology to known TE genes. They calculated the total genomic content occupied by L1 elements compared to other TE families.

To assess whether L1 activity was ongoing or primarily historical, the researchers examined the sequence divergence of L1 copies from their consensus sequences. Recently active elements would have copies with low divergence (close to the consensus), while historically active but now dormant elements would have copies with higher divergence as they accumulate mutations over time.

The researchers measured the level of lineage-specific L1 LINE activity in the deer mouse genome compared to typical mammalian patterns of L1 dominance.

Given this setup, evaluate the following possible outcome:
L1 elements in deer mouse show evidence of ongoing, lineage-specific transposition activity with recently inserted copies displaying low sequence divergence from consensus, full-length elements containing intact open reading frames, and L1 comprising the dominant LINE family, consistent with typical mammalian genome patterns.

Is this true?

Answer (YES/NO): NO